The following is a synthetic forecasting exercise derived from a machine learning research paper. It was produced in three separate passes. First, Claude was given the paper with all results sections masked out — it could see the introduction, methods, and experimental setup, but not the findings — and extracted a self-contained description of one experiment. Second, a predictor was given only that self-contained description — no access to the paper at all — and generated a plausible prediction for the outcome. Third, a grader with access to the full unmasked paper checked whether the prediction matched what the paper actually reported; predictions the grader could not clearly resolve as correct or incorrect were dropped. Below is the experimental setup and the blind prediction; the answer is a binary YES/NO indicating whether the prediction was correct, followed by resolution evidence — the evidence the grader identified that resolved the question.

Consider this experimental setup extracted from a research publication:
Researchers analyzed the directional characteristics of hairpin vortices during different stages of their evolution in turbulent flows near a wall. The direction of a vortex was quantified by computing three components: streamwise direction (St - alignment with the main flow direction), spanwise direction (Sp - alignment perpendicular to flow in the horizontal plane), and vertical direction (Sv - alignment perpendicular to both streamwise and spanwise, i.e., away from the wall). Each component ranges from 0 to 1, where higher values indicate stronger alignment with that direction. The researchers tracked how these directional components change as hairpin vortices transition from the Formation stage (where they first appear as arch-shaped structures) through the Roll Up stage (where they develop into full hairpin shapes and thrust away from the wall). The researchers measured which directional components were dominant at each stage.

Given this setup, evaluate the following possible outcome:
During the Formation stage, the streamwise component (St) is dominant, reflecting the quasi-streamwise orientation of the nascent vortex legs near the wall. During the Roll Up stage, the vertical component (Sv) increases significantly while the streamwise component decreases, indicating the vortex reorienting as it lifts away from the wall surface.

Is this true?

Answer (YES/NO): NO